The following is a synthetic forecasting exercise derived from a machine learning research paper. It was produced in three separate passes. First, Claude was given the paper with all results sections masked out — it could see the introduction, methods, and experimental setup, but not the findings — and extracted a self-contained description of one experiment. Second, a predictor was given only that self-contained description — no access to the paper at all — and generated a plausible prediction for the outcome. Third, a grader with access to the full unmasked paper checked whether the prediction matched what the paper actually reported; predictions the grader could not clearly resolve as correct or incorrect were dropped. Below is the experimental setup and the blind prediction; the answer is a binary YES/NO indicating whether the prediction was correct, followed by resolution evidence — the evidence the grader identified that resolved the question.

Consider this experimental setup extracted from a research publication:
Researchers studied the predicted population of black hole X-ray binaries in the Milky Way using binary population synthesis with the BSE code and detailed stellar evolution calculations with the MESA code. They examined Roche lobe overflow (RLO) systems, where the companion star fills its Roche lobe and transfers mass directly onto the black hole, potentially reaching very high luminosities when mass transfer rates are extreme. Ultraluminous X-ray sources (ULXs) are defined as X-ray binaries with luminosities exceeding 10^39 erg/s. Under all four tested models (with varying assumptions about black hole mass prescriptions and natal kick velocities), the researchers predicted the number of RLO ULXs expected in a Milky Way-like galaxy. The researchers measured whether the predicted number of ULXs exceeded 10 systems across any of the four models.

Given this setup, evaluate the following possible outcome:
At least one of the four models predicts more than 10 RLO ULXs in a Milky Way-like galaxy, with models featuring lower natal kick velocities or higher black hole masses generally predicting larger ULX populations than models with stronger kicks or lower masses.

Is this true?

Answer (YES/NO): NO